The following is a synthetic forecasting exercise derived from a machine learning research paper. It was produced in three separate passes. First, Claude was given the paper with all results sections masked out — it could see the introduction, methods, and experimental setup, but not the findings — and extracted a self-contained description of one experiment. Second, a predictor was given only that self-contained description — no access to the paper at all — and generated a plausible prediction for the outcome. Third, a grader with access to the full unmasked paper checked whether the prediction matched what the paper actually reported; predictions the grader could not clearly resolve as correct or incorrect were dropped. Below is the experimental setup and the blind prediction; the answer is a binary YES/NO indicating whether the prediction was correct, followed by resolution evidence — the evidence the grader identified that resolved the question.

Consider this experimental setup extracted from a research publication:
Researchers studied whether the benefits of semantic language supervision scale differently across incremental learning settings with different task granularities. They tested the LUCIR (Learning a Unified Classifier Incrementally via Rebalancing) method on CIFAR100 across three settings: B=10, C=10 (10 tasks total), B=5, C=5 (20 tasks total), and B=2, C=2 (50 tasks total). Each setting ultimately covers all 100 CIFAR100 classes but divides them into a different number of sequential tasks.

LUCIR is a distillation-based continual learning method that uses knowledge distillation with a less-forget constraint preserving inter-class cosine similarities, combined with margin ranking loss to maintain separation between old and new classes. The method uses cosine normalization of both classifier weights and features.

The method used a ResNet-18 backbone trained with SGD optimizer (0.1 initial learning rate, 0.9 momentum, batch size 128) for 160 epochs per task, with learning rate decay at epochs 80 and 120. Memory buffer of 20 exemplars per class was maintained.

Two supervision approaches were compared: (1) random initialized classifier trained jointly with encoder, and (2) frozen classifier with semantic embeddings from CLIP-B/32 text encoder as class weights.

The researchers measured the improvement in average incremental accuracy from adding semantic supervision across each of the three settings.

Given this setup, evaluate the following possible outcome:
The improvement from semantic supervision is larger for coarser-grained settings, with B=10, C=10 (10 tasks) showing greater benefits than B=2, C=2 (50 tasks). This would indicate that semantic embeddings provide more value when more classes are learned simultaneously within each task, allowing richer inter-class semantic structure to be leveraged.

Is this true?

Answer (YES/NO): YES